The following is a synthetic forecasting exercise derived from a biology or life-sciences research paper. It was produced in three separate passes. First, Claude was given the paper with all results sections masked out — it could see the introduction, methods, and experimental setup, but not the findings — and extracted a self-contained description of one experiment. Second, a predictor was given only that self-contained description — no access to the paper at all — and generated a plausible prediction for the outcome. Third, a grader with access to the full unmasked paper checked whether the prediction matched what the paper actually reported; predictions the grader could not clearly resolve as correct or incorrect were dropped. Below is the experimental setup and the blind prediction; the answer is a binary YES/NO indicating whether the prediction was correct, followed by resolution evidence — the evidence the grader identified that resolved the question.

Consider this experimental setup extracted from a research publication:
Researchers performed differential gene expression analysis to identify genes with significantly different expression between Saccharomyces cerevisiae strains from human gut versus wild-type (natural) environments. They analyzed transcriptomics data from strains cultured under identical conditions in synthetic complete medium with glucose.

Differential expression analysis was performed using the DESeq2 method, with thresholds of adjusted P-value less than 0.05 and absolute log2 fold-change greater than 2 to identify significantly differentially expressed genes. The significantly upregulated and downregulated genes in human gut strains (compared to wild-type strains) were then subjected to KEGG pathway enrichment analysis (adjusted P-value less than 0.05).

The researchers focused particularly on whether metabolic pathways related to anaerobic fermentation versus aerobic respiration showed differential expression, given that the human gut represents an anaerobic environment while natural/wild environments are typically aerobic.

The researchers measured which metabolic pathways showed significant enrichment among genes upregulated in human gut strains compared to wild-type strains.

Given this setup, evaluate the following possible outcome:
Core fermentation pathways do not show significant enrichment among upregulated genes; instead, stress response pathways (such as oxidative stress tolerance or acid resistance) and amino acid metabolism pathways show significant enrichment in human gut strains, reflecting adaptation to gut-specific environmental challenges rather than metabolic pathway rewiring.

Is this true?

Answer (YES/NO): NO